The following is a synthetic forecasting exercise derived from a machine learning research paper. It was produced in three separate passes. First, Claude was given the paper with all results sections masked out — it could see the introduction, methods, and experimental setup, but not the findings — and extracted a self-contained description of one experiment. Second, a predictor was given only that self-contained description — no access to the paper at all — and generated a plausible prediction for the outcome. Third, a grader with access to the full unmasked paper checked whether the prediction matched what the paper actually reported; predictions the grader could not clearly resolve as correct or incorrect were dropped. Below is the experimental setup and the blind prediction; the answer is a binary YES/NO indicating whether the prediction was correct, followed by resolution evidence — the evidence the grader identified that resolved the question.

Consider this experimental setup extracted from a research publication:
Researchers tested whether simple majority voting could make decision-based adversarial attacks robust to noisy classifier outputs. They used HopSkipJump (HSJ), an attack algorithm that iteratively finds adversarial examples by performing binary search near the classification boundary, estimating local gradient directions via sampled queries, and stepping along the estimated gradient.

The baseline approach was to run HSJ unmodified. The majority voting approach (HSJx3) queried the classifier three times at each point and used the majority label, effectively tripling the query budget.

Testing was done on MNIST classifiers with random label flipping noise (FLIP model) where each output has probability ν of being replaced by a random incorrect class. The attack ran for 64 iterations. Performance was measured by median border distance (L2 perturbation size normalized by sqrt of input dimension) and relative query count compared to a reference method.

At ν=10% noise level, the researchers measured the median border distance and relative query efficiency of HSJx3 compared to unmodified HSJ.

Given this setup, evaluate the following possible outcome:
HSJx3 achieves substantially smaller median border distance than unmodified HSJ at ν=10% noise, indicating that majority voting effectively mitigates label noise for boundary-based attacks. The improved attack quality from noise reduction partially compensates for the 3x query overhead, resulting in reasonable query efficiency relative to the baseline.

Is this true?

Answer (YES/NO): NO